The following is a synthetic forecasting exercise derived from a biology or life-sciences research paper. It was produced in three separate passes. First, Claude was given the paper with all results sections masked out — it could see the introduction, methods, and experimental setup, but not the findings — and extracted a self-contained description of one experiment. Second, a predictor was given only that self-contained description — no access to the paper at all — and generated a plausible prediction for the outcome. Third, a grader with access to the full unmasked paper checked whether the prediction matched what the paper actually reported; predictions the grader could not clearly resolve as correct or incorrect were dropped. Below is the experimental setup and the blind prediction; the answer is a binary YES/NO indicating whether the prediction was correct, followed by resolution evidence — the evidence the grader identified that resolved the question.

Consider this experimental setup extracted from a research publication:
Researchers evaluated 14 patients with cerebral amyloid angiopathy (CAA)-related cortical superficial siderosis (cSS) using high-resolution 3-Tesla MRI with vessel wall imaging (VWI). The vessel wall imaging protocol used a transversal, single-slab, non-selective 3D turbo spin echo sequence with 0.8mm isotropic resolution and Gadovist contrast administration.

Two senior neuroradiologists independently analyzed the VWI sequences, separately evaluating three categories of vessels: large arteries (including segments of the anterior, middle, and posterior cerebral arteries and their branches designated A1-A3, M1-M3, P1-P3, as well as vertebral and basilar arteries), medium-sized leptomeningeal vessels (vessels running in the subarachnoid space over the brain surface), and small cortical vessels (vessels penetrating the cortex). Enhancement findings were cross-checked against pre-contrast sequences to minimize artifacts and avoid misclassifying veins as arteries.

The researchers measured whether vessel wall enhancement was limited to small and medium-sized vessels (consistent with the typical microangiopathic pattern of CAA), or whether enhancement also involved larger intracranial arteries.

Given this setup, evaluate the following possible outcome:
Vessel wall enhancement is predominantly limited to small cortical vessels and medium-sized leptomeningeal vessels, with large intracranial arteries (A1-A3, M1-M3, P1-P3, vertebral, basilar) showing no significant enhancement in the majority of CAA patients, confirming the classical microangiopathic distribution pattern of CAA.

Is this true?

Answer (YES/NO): NO